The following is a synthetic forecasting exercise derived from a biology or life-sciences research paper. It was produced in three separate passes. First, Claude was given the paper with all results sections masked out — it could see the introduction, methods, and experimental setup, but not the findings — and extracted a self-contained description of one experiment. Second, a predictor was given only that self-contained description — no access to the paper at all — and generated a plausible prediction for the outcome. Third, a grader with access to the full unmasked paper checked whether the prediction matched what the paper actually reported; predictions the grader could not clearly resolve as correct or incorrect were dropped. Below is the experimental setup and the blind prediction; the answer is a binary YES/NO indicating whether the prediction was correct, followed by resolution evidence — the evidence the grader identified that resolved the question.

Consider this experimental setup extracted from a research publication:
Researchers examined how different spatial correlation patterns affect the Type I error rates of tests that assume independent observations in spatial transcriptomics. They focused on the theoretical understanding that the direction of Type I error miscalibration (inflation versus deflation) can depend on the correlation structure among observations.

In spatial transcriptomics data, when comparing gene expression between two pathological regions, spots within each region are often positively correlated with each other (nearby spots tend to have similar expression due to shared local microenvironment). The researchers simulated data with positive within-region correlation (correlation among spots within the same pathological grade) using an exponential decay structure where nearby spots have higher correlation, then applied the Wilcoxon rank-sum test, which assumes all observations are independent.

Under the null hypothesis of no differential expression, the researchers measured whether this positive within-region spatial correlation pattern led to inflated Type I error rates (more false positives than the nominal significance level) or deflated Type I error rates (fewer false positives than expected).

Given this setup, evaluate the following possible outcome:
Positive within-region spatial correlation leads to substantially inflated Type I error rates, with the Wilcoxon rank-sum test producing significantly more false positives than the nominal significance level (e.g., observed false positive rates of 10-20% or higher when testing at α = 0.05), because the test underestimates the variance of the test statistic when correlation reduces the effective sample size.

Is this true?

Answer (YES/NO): NO